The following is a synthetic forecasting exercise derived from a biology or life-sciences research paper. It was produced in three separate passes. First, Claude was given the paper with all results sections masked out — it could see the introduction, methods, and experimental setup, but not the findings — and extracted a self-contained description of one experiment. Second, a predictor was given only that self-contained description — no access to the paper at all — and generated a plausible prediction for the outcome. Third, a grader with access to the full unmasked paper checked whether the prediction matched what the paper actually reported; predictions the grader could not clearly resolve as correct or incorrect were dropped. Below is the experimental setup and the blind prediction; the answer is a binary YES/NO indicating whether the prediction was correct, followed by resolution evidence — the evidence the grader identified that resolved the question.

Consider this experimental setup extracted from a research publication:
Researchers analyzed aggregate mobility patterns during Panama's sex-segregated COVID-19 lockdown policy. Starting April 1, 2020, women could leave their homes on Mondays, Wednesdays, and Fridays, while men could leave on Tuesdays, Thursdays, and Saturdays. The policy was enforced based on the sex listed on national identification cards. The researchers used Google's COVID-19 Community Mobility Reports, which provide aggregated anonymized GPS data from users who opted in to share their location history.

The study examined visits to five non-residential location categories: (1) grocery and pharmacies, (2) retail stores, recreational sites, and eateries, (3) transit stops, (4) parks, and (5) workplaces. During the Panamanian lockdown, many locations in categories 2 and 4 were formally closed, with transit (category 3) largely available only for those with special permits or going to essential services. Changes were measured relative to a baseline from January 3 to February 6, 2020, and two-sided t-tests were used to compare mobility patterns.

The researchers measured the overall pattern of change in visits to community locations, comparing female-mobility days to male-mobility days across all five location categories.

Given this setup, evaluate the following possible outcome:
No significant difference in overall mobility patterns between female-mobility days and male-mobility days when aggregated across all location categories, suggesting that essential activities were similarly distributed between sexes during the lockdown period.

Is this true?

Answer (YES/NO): NO